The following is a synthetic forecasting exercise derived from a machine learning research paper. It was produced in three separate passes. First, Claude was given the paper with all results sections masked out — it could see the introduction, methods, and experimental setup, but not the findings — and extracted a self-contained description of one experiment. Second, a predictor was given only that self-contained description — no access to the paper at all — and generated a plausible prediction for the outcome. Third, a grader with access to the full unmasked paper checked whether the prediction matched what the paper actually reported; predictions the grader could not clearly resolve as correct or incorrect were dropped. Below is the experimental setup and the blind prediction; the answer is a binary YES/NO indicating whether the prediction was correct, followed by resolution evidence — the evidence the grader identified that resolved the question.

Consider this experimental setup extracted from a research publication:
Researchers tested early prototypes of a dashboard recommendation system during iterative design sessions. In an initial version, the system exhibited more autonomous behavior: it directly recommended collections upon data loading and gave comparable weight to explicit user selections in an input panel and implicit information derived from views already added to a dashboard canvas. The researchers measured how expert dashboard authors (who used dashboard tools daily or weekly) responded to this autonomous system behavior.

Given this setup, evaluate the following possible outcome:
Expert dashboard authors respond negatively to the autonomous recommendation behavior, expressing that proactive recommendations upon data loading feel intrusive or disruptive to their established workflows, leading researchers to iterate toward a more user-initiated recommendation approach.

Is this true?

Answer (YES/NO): NO